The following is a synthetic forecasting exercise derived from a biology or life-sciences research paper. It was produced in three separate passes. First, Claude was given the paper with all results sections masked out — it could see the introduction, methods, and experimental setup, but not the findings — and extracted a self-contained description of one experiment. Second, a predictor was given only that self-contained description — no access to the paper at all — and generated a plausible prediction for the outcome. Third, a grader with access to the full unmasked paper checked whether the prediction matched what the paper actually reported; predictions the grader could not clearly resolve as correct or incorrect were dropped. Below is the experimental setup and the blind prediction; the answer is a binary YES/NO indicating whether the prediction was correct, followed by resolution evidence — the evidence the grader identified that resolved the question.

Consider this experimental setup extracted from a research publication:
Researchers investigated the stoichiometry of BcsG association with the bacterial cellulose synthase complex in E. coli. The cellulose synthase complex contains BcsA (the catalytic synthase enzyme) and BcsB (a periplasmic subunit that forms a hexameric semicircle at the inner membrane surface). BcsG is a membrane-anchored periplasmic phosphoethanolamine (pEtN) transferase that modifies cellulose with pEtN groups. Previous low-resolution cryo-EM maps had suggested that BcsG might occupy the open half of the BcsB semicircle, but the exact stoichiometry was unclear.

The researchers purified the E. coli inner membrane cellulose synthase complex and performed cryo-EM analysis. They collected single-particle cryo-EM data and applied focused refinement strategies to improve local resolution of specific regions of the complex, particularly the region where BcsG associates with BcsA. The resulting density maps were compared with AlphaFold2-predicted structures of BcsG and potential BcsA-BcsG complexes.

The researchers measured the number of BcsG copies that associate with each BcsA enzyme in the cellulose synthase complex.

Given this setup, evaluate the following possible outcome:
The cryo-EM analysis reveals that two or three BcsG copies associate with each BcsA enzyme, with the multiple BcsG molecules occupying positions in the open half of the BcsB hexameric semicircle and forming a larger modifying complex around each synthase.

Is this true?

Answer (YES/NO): YES